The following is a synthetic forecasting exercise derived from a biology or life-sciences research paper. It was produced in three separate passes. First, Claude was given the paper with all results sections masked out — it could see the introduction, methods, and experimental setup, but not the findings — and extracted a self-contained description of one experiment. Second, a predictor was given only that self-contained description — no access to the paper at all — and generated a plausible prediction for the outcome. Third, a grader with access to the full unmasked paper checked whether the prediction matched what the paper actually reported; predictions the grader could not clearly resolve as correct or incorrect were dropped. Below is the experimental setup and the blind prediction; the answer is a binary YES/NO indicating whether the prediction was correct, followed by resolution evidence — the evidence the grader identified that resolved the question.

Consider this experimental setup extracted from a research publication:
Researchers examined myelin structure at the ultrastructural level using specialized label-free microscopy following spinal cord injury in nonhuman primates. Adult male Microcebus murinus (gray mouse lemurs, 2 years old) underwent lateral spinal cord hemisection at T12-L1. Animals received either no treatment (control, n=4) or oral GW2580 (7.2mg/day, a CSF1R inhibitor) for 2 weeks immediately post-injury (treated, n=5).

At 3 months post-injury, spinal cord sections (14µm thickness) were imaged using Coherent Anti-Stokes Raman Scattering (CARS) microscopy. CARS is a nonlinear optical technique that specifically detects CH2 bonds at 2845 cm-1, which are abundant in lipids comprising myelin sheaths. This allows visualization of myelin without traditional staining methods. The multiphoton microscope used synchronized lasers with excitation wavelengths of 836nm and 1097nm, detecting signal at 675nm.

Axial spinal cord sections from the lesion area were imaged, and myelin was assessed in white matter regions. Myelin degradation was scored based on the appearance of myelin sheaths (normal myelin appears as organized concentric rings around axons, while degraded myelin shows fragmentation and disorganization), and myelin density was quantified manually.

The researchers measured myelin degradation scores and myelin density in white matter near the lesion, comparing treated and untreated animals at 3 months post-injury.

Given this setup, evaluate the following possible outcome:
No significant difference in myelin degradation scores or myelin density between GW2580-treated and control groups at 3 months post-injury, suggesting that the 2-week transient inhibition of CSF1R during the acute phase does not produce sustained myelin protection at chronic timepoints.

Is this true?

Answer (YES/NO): NO